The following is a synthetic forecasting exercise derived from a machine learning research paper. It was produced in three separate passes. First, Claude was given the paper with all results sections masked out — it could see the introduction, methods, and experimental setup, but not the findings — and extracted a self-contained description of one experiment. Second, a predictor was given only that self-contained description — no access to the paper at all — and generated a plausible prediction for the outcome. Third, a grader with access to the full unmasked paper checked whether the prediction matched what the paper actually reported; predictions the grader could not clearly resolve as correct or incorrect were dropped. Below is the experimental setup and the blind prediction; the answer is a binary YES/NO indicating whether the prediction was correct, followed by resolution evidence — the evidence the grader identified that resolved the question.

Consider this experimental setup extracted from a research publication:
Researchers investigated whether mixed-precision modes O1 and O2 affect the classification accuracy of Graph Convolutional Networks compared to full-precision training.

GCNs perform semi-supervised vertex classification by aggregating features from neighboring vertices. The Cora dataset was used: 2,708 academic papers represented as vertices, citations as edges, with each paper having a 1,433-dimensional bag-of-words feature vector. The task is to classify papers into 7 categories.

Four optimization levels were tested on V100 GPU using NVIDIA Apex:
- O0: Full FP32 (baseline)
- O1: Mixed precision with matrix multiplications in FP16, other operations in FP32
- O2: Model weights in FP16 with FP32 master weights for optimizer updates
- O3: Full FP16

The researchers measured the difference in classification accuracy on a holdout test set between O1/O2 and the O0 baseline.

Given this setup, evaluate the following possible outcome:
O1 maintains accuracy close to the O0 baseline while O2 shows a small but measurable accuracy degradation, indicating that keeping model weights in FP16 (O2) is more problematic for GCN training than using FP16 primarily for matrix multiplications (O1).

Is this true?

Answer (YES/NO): NO